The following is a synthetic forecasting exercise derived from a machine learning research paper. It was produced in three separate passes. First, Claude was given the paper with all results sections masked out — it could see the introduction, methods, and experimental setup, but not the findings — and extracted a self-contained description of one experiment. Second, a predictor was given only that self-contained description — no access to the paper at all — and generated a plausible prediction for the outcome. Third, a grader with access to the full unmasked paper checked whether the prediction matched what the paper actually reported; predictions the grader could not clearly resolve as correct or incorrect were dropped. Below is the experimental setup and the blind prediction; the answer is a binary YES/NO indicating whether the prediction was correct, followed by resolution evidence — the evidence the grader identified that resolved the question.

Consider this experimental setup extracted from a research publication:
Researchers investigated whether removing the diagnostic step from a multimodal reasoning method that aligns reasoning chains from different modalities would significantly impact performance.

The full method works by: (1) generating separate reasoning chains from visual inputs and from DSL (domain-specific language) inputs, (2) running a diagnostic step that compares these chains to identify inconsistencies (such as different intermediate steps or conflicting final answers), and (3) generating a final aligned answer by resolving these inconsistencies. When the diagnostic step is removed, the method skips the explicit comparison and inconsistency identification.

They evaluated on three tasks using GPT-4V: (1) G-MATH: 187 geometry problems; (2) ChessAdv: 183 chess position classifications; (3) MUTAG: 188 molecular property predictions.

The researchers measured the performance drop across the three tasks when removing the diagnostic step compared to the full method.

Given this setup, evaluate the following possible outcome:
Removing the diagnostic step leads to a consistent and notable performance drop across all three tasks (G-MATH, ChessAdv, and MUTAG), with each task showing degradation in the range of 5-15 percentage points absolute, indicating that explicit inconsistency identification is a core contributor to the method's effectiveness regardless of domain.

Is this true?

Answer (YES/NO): NO